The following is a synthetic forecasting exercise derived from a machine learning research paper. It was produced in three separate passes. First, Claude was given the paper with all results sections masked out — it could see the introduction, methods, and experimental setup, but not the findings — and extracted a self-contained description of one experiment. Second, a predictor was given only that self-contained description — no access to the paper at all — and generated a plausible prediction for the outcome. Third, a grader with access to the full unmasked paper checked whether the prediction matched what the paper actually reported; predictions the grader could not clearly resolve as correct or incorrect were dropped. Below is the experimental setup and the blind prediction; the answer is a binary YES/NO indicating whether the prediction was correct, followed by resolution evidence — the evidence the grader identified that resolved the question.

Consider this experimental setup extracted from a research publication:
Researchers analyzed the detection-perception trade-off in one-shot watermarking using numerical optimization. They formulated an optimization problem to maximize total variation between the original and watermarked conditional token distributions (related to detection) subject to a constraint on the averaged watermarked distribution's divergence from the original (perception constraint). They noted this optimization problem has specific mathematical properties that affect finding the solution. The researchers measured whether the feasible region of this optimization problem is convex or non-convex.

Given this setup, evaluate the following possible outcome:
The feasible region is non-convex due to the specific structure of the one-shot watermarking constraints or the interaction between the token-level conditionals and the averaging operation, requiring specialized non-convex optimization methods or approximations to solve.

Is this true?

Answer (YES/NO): YES